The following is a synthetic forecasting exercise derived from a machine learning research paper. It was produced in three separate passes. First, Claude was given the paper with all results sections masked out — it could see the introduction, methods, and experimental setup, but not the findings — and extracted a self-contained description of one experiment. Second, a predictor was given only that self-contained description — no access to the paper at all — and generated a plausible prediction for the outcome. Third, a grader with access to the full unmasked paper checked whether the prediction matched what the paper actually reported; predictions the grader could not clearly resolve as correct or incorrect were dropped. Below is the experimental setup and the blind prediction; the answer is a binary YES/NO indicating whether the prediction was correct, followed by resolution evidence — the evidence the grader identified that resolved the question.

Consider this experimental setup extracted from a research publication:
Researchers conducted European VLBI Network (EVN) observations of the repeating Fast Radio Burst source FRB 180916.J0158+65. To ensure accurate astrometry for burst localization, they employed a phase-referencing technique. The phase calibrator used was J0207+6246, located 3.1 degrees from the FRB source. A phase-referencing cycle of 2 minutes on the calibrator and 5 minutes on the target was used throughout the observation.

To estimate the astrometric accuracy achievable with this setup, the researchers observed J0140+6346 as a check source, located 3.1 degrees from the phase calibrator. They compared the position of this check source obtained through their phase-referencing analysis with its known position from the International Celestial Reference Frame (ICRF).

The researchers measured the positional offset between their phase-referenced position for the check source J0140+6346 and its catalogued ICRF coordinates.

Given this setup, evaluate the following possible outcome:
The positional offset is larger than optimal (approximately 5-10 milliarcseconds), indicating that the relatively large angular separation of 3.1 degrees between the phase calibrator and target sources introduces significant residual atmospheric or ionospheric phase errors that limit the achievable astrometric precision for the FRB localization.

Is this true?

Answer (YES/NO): NO